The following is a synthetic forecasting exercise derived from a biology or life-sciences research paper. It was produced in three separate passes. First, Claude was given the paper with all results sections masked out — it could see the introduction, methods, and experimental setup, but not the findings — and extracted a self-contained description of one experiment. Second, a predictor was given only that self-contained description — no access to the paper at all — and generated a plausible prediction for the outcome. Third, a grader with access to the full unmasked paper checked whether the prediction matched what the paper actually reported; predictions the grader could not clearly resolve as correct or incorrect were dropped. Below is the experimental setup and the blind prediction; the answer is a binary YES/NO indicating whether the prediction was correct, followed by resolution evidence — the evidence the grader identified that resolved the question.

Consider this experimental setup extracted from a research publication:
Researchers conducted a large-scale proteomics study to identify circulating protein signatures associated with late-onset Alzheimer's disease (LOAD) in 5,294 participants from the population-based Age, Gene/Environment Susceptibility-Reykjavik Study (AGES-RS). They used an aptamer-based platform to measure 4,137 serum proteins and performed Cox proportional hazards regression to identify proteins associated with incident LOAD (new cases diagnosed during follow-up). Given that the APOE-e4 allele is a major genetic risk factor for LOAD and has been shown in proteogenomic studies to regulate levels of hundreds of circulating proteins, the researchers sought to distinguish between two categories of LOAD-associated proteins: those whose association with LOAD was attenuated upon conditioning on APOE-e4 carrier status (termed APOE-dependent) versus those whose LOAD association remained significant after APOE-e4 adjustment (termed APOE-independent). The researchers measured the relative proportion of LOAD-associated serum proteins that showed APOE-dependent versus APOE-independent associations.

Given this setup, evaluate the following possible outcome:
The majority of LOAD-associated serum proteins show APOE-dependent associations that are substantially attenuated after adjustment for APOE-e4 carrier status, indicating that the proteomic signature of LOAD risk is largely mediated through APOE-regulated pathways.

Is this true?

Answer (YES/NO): NO